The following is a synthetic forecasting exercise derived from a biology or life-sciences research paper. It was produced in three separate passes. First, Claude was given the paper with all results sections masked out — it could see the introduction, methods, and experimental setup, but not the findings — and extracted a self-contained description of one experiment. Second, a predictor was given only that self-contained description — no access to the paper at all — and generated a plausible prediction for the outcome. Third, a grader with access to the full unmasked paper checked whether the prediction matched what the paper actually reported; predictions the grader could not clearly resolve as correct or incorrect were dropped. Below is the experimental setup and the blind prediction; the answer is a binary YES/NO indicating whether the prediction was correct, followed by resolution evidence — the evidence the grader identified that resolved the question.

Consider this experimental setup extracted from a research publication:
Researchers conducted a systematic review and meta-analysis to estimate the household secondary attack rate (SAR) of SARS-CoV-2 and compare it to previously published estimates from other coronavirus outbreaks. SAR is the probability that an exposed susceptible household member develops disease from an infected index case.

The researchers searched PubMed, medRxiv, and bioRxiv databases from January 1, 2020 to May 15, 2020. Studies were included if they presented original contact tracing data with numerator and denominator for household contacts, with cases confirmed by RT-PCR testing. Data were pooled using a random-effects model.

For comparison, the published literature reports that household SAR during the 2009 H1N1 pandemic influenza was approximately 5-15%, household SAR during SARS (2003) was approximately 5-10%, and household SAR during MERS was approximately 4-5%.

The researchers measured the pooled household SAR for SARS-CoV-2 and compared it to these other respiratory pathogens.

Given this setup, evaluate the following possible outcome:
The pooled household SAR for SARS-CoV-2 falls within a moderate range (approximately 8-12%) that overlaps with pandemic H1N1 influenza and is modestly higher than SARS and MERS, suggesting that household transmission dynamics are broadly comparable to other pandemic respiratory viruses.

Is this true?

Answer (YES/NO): NO